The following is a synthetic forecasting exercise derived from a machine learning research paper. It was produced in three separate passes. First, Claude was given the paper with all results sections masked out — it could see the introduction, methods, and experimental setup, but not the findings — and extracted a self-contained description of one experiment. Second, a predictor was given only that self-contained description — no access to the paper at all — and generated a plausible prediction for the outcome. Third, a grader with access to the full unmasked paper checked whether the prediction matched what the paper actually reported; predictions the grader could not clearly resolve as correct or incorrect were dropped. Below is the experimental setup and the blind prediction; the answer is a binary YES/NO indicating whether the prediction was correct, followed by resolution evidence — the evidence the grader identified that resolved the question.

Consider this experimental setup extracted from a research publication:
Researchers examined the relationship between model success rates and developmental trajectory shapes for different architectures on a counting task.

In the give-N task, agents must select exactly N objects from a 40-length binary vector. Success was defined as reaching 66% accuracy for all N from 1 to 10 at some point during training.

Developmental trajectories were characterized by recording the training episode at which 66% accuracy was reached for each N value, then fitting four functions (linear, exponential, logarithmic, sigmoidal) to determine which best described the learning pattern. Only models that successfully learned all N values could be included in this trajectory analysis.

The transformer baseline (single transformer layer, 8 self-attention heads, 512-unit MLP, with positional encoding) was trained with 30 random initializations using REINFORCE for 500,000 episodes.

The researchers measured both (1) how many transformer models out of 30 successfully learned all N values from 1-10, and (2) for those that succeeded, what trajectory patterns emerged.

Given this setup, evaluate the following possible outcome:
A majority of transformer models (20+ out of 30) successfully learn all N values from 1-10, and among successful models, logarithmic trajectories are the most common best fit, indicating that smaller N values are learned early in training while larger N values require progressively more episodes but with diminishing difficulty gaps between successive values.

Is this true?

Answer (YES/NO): NO